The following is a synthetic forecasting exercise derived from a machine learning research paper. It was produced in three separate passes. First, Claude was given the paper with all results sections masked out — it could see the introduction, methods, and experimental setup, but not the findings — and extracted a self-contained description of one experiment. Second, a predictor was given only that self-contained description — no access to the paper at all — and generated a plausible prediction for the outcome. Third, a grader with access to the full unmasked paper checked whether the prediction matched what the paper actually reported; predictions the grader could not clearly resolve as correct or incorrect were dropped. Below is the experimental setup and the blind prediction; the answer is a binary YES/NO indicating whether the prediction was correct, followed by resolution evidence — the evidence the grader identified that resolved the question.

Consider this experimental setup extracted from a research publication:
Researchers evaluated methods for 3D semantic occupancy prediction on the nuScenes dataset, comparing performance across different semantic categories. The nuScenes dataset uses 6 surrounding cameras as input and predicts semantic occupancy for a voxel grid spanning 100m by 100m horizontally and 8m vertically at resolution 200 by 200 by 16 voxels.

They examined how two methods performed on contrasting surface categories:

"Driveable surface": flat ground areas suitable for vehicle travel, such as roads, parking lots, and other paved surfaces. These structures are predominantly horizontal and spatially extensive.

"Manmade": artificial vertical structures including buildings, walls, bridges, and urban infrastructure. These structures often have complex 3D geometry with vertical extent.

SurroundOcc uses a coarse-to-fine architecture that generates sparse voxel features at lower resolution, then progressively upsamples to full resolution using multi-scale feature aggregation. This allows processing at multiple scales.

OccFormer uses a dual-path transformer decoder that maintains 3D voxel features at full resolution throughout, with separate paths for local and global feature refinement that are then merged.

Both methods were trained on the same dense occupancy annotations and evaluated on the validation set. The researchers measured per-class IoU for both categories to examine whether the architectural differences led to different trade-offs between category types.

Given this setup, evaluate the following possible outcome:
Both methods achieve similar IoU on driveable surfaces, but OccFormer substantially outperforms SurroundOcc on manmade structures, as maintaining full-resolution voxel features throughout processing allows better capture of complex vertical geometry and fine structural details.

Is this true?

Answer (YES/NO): NO